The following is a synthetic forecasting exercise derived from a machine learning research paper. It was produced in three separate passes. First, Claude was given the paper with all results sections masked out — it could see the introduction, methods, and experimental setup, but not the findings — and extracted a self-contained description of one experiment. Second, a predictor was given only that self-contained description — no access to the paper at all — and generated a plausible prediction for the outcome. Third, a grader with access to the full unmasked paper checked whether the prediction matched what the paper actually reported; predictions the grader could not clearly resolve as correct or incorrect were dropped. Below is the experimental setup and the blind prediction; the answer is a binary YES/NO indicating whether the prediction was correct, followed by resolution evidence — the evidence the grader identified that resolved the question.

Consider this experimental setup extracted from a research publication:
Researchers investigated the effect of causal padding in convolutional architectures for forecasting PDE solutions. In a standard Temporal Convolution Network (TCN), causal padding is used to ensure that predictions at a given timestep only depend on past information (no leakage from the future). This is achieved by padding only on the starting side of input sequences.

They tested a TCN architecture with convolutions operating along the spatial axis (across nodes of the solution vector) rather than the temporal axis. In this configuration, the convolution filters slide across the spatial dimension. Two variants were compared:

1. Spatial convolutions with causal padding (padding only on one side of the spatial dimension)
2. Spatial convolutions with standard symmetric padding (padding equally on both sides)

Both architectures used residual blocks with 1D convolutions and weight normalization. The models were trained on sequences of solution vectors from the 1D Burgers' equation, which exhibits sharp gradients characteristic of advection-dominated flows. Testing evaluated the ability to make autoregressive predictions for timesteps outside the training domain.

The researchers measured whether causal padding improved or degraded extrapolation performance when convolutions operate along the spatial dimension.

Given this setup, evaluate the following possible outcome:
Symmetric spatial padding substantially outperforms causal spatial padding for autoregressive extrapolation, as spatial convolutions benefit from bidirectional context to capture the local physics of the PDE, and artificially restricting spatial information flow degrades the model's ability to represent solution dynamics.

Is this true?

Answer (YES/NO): YES